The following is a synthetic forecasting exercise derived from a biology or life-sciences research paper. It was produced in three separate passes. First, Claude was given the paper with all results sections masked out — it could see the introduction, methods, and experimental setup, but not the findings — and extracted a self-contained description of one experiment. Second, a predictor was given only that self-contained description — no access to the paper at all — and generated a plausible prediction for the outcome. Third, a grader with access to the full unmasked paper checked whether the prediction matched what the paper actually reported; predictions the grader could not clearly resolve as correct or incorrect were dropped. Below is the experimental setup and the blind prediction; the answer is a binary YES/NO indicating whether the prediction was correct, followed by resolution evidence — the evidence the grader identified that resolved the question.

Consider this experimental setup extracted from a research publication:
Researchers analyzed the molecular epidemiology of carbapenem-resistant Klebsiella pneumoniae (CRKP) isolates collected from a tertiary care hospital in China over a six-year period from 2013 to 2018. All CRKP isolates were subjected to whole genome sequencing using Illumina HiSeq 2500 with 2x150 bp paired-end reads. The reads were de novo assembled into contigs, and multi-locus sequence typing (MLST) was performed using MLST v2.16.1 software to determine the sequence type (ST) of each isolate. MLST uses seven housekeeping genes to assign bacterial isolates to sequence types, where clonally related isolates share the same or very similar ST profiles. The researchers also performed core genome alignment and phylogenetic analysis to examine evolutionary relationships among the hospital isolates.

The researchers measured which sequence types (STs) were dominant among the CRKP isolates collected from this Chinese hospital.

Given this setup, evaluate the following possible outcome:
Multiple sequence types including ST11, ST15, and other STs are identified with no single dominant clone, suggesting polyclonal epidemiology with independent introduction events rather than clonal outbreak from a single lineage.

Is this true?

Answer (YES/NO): NO